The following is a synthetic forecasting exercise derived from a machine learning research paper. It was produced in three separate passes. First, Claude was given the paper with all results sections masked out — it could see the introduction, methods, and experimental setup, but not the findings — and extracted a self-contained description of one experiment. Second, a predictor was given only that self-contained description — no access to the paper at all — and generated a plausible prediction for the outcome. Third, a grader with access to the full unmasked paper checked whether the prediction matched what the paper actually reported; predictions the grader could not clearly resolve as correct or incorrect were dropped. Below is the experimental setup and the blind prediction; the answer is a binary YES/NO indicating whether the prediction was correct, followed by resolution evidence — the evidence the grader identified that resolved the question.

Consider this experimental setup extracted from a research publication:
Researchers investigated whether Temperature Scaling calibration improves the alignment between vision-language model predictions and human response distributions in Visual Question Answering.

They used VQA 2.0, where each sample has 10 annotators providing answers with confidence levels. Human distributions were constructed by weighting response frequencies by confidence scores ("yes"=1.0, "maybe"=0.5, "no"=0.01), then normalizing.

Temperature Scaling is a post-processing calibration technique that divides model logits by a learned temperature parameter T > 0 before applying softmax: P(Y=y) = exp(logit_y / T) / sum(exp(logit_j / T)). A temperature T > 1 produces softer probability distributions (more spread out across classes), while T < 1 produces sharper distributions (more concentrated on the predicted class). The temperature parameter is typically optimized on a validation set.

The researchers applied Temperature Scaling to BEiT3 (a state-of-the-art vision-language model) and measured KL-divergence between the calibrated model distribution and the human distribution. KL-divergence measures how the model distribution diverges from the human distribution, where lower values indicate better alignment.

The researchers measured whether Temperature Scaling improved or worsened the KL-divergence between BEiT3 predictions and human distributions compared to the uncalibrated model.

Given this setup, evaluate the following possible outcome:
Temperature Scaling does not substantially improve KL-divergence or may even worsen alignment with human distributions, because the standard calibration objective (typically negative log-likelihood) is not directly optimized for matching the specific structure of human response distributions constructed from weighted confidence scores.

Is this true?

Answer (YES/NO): YES